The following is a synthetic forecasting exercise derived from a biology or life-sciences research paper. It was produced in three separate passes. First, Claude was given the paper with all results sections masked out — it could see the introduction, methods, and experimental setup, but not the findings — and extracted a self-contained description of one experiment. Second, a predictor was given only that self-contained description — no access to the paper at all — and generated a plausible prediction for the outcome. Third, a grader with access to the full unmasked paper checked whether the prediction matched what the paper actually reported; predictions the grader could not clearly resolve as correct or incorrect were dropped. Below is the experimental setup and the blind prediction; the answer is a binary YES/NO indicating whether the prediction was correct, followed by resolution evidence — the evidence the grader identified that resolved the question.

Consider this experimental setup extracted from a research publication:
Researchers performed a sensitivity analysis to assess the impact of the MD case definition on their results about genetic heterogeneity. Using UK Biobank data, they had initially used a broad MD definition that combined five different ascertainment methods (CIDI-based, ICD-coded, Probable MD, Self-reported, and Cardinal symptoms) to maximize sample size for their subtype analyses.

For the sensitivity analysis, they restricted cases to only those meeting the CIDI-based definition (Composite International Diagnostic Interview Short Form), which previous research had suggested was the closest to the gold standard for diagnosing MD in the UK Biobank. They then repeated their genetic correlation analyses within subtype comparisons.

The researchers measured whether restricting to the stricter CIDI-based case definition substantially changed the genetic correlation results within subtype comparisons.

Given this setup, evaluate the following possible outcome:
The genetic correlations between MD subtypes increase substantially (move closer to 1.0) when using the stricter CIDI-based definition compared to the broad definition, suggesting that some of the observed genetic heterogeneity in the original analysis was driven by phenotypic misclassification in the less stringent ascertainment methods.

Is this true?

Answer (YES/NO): NO